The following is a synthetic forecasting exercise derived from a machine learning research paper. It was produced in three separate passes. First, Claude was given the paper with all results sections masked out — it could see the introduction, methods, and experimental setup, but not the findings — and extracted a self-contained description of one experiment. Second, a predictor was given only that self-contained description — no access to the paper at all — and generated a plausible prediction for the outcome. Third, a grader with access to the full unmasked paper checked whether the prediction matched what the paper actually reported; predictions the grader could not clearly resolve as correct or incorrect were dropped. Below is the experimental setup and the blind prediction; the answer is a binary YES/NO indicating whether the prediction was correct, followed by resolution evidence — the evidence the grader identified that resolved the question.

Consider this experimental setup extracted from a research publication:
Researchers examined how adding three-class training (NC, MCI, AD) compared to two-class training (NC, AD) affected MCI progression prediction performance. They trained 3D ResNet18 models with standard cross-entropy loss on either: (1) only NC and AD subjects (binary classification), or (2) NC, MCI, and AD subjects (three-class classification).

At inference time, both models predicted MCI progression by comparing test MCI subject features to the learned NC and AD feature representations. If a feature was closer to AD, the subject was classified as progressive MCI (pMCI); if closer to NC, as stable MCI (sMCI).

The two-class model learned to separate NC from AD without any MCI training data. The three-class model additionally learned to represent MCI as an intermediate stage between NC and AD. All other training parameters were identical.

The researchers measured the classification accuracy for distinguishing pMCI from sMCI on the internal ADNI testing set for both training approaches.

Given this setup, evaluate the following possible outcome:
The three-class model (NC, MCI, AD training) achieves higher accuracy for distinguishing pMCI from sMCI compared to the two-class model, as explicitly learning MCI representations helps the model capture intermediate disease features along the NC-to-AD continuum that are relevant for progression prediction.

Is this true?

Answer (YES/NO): YES